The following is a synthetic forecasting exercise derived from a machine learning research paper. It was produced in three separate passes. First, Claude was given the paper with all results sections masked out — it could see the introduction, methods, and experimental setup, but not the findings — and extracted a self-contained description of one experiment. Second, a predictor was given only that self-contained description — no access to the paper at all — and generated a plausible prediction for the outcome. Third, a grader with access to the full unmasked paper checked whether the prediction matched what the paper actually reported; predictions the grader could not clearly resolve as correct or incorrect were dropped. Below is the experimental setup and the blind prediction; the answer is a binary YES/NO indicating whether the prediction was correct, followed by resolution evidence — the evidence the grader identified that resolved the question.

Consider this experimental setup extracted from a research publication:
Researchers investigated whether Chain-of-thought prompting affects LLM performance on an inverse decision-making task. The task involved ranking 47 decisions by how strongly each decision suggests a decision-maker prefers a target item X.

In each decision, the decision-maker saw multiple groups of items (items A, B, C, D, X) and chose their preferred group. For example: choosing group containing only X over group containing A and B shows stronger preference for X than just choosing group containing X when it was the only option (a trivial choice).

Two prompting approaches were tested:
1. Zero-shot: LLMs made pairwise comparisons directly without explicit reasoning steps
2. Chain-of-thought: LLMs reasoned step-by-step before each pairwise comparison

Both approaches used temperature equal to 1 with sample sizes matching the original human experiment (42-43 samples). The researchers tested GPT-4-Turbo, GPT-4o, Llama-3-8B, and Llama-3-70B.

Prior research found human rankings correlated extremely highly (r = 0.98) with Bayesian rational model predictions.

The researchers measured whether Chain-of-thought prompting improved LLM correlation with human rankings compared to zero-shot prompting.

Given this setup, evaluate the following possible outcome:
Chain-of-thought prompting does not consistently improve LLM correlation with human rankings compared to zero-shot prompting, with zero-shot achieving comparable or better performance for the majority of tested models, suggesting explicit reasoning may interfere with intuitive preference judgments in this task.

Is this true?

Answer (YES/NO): NO